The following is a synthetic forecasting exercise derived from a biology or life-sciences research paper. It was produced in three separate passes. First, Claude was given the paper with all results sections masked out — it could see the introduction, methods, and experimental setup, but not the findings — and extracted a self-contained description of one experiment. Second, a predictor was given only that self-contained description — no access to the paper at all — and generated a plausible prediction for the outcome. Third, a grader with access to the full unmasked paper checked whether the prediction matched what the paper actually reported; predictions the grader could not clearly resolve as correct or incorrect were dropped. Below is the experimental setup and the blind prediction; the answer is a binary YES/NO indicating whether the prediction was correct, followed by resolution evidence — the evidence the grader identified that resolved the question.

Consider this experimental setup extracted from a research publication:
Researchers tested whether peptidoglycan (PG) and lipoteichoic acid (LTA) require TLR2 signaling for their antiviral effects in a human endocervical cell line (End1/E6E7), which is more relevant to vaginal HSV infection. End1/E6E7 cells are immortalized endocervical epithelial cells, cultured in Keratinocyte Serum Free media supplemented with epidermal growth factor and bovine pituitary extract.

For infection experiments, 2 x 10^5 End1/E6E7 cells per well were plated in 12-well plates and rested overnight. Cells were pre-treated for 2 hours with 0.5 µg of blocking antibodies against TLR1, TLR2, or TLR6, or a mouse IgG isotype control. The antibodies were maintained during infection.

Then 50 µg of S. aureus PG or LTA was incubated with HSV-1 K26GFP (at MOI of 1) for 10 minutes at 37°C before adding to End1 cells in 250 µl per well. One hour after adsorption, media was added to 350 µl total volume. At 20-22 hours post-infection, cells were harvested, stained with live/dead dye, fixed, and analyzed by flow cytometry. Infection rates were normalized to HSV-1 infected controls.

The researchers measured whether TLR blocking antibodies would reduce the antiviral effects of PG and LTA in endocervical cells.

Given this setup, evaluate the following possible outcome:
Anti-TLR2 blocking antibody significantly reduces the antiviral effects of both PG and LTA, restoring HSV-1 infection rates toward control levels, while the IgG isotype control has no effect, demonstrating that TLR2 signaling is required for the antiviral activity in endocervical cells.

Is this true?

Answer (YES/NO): NO